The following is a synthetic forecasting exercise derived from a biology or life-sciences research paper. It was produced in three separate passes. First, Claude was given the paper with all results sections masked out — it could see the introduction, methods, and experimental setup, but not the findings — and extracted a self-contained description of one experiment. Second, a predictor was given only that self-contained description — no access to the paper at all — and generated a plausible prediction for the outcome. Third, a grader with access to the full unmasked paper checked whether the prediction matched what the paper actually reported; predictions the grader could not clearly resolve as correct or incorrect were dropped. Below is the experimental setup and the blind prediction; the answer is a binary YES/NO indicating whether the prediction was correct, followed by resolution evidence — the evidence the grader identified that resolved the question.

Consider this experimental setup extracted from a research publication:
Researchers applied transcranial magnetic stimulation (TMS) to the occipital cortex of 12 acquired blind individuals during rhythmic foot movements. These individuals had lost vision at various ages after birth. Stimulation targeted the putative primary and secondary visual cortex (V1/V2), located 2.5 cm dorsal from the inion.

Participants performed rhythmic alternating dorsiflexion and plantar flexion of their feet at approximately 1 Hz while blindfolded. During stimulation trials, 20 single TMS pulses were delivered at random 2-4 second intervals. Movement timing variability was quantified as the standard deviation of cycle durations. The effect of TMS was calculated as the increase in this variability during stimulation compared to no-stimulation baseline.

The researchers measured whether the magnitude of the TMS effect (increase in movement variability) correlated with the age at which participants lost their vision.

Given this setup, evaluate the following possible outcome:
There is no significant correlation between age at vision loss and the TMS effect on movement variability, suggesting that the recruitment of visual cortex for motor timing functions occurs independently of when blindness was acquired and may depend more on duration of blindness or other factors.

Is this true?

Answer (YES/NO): YES